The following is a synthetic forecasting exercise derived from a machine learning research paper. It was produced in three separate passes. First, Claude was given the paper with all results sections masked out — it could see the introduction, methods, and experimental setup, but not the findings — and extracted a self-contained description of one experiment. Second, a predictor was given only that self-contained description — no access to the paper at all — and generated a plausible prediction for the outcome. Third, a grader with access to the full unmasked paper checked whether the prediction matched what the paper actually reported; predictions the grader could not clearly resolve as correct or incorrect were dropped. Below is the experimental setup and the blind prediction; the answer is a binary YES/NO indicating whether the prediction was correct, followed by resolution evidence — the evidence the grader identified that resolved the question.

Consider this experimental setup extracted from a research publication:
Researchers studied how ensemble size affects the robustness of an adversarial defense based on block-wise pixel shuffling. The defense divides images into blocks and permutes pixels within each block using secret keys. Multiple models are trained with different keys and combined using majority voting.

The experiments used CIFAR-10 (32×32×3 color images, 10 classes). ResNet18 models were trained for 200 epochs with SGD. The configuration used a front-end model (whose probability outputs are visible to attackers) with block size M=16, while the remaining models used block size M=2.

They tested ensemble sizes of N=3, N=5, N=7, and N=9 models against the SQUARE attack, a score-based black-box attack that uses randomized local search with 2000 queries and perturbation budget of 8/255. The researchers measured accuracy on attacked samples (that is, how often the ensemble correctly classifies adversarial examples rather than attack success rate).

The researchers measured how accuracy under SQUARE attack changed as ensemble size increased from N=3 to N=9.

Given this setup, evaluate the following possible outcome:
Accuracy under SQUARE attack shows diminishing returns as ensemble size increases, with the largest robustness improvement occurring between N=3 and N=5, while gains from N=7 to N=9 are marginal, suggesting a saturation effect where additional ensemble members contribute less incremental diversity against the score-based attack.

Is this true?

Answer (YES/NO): YES